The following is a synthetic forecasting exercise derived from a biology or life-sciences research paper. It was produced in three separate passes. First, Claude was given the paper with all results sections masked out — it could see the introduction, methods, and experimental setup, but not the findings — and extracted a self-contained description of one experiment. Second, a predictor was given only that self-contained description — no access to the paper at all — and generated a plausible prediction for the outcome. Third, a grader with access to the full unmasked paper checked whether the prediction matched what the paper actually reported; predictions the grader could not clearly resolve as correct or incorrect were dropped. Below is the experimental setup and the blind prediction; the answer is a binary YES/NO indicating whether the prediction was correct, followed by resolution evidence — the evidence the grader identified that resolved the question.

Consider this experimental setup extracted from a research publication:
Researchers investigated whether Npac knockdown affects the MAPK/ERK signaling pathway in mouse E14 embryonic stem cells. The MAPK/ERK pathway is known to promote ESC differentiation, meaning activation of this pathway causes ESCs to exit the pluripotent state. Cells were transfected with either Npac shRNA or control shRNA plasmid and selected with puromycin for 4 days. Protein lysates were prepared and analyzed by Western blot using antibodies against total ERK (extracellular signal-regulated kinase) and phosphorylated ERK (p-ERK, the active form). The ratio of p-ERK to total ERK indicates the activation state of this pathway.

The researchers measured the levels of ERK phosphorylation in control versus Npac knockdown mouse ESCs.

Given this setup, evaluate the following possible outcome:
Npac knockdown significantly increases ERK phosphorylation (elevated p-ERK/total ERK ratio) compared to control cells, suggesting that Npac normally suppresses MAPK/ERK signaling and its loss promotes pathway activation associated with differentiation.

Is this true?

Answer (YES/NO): YES